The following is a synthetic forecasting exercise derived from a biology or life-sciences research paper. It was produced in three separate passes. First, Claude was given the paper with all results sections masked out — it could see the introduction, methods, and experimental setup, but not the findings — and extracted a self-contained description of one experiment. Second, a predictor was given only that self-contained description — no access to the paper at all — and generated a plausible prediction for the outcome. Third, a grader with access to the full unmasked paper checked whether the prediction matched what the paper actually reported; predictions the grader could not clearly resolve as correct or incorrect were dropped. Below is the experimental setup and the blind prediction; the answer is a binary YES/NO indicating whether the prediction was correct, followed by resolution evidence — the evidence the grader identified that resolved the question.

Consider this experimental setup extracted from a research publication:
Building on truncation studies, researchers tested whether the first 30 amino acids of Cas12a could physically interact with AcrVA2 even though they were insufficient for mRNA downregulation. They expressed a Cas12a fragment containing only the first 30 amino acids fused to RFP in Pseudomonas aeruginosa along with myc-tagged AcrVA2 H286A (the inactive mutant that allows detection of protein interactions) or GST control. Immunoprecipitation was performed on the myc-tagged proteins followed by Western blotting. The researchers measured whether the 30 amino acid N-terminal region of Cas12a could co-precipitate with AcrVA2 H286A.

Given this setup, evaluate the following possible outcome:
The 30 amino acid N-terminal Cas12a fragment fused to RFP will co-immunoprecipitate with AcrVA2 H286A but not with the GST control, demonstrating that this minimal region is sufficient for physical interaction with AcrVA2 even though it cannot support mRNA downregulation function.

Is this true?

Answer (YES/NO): YES